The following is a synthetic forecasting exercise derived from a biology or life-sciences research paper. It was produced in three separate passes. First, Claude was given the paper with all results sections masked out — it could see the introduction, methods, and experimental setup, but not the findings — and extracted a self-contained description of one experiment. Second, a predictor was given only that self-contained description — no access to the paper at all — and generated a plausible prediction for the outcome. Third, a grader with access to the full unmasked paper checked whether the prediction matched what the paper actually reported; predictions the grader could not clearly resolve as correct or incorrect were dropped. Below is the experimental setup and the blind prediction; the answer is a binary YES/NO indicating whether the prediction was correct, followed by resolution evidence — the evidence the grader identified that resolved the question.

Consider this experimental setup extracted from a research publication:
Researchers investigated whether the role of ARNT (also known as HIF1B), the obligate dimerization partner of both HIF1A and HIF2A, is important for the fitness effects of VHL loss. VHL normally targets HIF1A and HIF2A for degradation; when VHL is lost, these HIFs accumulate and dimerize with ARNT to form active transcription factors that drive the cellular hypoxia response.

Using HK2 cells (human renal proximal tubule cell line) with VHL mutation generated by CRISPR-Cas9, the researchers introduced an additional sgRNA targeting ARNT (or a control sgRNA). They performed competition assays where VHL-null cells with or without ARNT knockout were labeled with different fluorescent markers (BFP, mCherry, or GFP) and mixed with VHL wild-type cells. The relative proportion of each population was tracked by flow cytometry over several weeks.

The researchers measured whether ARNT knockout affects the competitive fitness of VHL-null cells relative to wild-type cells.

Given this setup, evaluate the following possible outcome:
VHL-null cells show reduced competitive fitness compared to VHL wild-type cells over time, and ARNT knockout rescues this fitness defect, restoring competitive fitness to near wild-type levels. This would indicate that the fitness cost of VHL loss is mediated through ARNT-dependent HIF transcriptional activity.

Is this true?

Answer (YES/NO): YES